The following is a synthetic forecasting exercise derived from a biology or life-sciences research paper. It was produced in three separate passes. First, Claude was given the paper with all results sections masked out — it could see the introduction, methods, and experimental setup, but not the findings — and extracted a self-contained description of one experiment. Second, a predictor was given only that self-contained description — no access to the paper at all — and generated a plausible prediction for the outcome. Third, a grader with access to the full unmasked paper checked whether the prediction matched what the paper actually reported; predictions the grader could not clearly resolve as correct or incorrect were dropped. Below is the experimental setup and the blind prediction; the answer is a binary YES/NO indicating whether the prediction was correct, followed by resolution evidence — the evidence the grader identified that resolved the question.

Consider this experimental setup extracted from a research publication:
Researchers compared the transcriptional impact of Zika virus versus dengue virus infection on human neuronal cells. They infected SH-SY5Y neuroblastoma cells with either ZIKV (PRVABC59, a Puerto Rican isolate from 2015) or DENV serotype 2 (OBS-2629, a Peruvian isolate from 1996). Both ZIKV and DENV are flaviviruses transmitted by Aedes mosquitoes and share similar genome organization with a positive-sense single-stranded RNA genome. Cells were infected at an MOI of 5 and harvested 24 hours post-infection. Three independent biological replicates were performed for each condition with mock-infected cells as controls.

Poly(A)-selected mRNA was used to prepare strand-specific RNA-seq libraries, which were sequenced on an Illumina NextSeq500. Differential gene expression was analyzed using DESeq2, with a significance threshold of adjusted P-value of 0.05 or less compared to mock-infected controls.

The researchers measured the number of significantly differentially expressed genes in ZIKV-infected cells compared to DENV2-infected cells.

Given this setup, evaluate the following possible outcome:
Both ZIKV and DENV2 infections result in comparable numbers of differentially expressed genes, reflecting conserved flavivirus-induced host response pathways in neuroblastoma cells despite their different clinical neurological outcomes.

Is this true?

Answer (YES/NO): NO